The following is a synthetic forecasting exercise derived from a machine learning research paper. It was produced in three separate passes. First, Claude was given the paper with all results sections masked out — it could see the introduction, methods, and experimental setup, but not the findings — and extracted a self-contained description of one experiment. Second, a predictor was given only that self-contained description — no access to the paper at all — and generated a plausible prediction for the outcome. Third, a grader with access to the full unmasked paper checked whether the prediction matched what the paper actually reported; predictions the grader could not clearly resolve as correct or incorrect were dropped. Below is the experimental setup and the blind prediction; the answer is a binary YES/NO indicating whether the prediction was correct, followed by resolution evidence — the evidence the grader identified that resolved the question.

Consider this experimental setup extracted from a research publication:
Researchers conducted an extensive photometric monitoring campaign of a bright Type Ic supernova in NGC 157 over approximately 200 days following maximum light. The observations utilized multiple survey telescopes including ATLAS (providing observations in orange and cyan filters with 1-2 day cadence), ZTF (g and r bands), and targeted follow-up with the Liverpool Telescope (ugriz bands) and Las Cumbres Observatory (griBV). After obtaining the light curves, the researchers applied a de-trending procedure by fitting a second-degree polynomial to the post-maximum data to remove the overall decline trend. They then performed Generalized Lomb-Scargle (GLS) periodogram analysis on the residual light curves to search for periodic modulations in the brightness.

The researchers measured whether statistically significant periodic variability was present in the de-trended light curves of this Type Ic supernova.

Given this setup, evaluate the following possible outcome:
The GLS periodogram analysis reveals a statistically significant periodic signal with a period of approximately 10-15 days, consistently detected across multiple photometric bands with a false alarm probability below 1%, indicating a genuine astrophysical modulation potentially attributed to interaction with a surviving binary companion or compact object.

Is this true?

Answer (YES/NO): YES